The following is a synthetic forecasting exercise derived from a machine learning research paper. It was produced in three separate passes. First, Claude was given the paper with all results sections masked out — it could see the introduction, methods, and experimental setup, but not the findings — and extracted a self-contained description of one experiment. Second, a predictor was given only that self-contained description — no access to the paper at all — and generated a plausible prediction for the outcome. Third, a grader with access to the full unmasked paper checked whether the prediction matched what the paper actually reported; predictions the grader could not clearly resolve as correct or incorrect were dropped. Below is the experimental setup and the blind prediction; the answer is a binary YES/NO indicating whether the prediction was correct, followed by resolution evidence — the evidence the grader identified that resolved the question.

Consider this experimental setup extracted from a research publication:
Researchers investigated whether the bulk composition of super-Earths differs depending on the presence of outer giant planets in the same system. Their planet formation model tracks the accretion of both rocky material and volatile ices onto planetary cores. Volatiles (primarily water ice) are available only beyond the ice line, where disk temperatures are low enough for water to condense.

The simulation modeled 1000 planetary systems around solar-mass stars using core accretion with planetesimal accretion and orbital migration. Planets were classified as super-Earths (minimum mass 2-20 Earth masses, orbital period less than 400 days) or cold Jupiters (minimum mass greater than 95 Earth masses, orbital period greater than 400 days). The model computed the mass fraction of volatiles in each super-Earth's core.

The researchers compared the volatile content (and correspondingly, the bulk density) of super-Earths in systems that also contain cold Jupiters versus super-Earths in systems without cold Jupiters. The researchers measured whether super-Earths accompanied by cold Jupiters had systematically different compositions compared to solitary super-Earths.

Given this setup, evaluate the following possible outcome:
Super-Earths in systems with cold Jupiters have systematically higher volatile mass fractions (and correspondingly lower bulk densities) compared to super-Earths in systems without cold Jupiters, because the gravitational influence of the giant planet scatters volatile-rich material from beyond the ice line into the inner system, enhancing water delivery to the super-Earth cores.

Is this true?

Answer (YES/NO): NO